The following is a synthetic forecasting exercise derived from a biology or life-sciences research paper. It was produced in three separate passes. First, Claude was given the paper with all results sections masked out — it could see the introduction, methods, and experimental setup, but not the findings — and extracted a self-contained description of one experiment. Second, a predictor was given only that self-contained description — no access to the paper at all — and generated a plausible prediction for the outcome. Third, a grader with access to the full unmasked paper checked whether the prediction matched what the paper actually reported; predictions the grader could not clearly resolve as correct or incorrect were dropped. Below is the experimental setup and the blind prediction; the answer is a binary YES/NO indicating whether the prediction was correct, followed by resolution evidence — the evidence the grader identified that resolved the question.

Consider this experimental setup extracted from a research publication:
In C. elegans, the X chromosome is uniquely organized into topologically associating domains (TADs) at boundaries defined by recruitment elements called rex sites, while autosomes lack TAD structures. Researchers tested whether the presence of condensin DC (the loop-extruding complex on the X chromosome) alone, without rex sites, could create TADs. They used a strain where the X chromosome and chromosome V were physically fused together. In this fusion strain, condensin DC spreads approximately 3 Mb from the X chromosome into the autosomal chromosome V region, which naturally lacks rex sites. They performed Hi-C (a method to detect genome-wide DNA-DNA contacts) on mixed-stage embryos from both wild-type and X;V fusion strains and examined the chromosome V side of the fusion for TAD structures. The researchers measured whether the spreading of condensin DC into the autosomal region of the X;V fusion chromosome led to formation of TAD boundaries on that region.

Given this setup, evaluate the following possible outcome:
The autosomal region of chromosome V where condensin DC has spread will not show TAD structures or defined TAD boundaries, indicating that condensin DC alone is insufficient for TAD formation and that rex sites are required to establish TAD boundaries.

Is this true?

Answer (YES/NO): YES